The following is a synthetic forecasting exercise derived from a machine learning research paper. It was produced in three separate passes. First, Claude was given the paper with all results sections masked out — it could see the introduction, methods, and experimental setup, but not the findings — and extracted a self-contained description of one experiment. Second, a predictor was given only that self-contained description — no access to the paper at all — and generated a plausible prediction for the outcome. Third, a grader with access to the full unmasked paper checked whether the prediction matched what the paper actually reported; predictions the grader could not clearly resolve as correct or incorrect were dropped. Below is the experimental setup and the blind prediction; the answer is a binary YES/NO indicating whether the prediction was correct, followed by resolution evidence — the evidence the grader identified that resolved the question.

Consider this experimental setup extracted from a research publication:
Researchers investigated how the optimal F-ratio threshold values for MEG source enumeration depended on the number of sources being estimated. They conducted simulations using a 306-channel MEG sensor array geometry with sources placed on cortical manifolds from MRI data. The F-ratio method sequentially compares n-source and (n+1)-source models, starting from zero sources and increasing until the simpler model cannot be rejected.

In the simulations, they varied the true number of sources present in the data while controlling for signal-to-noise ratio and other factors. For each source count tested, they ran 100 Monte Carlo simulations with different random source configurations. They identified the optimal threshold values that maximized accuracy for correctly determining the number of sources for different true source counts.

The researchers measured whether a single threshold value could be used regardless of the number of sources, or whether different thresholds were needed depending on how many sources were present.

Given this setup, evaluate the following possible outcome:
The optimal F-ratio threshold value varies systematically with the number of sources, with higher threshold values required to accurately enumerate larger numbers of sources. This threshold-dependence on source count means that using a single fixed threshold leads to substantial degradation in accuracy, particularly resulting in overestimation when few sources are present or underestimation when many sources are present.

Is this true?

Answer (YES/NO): NO